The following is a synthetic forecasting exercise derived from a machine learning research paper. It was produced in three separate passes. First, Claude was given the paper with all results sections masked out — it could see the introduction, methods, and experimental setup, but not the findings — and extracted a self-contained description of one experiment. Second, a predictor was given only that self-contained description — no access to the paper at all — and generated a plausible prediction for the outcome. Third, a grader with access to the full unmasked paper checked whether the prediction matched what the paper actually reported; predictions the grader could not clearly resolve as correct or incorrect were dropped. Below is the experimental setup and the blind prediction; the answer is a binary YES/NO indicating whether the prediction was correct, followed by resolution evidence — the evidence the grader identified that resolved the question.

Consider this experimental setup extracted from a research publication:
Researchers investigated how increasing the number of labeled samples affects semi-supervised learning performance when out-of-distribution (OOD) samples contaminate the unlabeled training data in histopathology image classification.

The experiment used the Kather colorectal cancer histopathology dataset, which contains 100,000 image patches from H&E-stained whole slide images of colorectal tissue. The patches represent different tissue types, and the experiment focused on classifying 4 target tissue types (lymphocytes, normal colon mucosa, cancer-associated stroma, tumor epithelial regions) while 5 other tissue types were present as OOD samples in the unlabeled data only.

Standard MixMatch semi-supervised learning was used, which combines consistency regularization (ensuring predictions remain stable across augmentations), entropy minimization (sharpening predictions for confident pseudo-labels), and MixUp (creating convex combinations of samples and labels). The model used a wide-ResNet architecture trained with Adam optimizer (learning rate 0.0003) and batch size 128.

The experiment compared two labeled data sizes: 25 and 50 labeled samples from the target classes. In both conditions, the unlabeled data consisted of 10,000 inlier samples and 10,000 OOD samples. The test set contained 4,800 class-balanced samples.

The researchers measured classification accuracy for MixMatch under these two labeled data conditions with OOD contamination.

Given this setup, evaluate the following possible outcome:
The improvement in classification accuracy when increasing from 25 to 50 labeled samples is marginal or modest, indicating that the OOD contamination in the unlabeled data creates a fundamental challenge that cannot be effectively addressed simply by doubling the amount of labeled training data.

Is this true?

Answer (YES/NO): YES